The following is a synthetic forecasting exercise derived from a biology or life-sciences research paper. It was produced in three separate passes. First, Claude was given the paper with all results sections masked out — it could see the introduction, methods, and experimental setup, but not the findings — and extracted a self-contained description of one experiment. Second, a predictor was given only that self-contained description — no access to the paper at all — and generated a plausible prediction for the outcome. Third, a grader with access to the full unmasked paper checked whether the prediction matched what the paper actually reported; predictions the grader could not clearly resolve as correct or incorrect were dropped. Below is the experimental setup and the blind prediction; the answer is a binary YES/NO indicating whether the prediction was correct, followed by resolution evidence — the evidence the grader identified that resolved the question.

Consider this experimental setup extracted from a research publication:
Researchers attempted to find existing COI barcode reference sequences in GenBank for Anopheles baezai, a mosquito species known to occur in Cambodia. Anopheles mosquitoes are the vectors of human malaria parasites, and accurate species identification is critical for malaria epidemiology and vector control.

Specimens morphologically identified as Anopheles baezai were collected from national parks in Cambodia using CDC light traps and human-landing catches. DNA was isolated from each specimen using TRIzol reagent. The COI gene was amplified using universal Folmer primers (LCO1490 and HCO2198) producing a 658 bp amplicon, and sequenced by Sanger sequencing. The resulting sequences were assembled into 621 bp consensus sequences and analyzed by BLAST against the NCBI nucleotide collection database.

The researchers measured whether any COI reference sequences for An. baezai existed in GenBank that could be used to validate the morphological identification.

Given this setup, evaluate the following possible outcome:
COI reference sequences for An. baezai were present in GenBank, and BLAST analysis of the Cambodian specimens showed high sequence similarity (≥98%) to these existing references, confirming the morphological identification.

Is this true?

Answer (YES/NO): NO